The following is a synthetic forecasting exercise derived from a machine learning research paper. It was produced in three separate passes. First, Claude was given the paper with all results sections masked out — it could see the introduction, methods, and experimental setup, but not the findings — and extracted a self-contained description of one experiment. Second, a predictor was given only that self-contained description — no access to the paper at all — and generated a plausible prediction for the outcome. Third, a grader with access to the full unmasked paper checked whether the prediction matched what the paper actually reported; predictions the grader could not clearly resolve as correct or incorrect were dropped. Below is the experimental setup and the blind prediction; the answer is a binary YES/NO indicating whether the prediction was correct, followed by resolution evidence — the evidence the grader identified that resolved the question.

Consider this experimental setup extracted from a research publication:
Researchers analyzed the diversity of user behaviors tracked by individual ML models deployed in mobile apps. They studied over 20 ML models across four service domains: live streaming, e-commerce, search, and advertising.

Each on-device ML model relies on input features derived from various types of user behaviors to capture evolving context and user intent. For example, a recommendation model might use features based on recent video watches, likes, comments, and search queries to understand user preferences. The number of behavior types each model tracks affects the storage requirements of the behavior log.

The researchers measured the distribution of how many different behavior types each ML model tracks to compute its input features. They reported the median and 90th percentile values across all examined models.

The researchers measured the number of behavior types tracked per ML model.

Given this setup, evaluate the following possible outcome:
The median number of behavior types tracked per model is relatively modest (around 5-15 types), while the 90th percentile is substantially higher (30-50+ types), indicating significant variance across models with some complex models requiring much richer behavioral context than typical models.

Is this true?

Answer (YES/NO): YES